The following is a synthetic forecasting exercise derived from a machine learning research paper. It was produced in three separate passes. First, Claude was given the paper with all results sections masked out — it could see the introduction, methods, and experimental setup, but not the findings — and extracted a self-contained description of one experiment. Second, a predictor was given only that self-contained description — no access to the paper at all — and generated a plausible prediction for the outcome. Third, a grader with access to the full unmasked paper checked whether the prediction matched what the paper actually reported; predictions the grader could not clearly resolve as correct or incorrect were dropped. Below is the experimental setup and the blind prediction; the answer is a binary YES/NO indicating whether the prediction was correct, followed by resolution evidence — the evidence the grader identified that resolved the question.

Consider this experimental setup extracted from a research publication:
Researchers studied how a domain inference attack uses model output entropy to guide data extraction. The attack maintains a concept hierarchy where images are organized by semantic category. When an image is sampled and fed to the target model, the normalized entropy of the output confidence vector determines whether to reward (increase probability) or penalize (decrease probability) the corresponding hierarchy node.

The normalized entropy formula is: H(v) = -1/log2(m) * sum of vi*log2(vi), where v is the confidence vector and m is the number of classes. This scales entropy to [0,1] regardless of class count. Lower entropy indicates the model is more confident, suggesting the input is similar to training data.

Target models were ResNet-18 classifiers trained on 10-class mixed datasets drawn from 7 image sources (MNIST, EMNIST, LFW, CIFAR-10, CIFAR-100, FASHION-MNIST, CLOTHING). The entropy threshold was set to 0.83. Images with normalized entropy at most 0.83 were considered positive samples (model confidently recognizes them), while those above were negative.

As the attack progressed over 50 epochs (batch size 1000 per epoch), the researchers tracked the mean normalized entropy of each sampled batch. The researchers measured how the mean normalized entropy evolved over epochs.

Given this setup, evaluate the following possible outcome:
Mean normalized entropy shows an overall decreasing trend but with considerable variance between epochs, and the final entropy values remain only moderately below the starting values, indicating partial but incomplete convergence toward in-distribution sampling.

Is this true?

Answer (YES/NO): NO